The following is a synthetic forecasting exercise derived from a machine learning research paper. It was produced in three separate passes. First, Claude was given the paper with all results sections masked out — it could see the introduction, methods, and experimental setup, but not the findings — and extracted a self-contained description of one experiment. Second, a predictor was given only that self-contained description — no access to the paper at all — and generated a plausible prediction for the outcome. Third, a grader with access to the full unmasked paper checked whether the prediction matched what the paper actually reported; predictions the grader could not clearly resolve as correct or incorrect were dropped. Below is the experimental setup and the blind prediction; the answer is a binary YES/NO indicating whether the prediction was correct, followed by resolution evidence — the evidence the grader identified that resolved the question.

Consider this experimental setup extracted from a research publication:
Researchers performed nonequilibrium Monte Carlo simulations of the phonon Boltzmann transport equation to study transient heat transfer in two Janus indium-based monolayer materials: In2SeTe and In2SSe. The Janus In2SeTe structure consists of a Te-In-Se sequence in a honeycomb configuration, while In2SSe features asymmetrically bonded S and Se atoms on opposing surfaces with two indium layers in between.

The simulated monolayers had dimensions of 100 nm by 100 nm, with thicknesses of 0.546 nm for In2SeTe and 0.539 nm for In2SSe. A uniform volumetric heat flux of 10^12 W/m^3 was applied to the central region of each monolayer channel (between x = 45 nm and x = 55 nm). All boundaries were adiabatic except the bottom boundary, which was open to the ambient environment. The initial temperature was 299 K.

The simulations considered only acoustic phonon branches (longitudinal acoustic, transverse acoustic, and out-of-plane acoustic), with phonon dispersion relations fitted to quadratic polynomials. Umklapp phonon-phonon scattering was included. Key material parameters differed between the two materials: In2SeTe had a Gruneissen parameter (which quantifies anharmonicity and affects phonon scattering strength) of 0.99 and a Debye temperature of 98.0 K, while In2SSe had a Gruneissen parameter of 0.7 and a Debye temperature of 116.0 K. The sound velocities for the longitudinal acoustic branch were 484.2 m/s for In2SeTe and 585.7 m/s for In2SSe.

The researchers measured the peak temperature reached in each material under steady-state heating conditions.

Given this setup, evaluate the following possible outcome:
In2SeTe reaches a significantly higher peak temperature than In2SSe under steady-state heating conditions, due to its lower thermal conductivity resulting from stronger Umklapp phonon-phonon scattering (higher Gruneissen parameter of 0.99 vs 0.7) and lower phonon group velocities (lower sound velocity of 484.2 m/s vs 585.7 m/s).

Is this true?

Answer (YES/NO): YES